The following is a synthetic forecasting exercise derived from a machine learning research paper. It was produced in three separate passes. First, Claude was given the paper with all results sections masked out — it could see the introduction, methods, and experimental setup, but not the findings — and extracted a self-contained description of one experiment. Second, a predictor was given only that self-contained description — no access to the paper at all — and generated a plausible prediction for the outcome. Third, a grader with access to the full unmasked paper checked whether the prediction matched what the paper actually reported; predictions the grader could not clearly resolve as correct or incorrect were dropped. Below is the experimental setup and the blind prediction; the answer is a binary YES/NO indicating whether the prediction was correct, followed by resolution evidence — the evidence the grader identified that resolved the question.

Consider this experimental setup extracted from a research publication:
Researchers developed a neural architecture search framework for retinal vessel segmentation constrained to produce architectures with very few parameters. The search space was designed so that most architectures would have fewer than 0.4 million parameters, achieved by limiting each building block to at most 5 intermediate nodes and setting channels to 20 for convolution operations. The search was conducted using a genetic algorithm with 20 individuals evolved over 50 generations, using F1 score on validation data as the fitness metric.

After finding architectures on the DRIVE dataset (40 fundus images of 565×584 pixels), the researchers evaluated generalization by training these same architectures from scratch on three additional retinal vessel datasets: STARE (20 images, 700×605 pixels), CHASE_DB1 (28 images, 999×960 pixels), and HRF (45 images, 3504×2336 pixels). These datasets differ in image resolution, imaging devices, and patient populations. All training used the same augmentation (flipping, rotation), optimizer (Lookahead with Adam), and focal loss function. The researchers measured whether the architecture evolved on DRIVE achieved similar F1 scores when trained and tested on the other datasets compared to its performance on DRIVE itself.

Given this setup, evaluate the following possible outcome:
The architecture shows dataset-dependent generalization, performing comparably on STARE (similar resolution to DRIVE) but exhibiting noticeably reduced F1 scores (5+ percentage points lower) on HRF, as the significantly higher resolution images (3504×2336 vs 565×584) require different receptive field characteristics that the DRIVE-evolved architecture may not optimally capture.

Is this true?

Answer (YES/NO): NO